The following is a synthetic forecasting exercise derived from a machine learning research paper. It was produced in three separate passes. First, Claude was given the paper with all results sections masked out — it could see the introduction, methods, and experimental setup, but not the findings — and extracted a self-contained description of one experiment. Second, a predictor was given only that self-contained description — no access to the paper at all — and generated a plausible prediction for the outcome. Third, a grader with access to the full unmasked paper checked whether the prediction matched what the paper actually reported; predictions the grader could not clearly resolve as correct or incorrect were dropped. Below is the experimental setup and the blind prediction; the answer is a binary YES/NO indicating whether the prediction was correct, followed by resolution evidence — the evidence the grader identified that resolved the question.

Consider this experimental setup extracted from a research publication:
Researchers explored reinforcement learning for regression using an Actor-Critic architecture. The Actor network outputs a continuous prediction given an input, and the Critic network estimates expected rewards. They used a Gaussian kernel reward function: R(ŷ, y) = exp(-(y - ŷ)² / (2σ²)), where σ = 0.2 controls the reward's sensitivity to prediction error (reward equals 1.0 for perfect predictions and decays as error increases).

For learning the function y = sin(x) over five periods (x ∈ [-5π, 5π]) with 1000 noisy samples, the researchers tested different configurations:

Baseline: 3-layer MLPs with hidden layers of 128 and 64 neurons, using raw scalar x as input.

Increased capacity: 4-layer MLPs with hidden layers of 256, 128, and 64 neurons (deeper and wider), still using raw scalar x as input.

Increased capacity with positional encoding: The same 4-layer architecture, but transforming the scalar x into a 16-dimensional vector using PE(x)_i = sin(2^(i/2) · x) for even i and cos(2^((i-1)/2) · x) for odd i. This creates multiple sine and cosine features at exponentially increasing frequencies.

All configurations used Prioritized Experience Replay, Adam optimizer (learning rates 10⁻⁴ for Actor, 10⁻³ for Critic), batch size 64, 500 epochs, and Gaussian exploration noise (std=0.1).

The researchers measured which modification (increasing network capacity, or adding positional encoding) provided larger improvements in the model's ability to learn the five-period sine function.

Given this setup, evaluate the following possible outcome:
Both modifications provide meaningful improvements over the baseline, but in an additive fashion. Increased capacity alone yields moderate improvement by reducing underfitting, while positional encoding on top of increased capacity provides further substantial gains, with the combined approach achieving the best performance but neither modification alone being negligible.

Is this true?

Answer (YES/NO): YES